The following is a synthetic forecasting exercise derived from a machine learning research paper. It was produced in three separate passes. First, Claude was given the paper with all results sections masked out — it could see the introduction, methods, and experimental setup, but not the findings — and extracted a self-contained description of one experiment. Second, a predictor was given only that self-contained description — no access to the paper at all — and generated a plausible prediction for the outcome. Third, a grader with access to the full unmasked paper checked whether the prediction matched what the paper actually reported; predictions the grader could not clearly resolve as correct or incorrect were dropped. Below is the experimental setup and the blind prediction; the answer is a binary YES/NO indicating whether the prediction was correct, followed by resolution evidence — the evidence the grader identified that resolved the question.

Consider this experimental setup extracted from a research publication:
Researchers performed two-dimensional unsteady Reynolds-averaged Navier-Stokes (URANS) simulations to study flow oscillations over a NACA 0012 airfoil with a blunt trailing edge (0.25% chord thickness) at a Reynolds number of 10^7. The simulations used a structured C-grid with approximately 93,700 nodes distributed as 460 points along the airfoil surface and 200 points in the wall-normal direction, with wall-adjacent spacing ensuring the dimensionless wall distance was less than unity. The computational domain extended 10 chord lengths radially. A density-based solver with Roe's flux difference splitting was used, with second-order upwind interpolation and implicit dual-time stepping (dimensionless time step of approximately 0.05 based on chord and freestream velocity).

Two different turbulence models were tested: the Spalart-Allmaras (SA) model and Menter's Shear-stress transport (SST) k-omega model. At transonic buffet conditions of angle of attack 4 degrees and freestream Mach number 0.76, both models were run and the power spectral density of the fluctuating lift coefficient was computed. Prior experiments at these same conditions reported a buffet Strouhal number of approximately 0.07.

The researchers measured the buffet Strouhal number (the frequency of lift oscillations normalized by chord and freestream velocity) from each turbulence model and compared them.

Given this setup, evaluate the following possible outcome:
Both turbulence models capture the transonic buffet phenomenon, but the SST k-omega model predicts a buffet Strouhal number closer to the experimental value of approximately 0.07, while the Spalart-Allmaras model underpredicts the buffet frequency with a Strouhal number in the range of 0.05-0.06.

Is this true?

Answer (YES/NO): NO